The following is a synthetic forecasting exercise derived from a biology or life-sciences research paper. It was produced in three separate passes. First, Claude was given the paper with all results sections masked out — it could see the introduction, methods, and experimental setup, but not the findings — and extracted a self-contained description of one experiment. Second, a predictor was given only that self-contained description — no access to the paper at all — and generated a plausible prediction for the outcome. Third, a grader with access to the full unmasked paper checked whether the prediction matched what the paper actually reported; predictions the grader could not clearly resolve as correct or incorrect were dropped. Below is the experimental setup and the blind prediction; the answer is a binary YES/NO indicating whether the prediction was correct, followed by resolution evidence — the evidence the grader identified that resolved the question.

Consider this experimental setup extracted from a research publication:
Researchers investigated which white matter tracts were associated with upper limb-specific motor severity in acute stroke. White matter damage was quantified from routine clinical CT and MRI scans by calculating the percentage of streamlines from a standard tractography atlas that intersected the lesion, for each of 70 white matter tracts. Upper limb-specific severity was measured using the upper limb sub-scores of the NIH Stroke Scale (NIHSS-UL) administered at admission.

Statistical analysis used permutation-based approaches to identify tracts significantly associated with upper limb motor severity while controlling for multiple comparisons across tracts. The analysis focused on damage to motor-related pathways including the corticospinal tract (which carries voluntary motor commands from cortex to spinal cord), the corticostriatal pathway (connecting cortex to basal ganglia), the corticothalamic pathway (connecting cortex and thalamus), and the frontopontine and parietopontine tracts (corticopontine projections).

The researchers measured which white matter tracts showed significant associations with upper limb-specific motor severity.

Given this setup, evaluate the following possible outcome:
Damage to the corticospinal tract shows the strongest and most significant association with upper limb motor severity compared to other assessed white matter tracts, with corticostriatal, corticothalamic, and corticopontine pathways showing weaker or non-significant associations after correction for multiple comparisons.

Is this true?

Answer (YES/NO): NO